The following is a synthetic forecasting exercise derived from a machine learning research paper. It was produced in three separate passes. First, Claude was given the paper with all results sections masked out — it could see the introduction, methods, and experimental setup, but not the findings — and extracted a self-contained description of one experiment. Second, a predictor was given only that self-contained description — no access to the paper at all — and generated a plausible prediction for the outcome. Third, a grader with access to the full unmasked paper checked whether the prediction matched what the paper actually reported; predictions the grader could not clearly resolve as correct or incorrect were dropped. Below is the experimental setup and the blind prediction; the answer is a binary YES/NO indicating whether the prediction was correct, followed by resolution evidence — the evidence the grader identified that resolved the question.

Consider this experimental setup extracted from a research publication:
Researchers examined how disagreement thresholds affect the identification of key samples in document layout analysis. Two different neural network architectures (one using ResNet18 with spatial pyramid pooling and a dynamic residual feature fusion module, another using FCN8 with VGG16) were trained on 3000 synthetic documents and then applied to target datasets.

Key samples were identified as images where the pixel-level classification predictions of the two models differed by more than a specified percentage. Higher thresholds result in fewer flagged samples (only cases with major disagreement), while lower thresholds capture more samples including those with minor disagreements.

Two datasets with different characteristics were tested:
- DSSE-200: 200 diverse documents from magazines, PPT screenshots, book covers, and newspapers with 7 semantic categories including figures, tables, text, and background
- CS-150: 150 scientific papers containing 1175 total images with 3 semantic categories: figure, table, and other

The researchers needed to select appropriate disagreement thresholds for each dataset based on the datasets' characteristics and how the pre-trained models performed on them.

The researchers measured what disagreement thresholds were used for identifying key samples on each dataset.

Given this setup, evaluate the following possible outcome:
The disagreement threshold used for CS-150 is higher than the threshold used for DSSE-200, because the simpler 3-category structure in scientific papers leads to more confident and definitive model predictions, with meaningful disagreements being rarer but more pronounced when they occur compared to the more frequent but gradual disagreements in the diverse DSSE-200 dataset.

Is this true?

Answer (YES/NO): NO